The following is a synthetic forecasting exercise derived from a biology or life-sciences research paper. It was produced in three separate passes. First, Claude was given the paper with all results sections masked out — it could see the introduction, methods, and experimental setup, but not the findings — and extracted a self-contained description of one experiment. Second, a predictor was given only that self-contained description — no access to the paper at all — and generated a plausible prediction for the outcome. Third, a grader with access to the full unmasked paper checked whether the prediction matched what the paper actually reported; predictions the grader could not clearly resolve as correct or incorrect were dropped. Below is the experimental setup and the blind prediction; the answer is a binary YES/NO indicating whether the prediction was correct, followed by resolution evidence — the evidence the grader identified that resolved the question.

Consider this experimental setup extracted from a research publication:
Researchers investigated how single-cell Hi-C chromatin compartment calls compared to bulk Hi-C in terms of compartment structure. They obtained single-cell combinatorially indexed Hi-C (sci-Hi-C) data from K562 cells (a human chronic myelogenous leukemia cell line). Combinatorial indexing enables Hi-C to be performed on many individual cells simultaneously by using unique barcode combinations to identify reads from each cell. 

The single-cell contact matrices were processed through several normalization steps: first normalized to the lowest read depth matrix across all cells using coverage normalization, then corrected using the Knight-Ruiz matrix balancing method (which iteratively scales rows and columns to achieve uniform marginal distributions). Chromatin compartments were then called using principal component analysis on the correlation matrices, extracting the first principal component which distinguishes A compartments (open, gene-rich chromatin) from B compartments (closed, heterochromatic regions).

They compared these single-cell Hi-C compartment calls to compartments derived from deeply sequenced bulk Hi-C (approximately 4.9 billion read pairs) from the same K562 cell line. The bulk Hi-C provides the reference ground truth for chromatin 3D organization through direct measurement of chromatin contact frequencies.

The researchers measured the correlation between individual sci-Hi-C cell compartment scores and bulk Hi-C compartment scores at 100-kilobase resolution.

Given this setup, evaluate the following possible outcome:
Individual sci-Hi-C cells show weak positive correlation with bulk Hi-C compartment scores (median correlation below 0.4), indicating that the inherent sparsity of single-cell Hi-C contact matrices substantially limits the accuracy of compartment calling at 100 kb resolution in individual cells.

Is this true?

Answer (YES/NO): NO